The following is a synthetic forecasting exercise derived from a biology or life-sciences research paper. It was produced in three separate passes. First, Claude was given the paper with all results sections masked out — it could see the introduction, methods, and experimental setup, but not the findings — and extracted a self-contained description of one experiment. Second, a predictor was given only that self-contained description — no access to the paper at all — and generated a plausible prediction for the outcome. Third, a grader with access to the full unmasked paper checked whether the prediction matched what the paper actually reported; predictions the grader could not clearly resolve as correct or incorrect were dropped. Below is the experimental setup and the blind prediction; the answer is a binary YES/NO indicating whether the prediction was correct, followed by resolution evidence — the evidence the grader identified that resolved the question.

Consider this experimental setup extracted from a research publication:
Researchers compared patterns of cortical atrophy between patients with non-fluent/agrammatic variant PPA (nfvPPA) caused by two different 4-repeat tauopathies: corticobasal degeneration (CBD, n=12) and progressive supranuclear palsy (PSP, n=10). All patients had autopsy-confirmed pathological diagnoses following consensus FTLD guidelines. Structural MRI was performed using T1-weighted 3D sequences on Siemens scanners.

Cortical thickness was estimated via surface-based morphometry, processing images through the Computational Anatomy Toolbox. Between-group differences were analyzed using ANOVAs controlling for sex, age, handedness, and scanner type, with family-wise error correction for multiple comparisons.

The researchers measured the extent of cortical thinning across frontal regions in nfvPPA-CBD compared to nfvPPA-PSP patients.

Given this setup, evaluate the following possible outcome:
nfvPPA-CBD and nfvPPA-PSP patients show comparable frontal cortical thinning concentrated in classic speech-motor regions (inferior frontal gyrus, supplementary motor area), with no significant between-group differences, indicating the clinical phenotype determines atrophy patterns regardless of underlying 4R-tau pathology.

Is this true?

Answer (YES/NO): NO